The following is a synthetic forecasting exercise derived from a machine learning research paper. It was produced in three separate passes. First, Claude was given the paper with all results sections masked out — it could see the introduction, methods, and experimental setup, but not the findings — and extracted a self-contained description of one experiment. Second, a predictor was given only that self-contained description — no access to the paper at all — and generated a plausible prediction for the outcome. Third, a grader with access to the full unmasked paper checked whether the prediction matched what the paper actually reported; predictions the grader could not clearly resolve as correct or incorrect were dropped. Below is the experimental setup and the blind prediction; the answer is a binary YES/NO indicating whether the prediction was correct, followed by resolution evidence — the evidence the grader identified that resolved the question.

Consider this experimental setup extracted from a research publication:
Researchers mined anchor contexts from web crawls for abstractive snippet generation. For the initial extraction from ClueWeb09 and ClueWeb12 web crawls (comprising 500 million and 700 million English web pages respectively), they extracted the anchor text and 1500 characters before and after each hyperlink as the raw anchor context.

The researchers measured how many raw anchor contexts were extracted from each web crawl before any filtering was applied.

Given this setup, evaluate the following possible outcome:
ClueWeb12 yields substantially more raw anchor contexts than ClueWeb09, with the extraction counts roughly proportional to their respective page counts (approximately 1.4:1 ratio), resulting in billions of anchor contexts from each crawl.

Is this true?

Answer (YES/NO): NO